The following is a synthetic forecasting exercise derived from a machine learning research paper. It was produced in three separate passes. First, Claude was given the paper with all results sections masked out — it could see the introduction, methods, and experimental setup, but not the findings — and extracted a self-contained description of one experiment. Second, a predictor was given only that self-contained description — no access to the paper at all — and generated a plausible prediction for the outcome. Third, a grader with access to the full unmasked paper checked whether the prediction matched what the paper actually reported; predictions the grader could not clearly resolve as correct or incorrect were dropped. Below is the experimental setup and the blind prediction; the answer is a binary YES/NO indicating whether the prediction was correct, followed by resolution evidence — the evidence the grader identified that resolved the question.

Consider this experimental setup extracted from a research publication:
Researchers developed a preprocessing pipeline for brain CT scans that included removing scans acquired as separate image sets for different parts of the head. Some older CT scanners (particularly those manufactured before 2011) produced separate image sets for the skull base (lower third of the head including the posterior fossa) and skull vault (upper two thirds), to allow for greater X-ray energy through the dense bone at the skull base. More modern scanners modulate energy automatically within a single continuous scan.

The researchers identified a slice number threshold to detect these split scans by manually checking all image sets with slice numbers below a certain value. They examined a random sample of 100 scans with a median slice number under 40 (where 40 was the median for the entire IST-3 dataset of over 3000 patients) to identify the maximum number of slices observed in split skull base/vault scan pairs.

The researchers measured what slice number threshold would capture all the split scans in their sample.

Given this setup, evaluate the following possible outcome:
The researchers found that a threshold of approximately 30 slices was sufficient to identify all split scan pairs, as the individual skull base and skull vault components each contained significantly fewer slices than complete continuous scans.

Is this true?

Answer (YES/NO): NO